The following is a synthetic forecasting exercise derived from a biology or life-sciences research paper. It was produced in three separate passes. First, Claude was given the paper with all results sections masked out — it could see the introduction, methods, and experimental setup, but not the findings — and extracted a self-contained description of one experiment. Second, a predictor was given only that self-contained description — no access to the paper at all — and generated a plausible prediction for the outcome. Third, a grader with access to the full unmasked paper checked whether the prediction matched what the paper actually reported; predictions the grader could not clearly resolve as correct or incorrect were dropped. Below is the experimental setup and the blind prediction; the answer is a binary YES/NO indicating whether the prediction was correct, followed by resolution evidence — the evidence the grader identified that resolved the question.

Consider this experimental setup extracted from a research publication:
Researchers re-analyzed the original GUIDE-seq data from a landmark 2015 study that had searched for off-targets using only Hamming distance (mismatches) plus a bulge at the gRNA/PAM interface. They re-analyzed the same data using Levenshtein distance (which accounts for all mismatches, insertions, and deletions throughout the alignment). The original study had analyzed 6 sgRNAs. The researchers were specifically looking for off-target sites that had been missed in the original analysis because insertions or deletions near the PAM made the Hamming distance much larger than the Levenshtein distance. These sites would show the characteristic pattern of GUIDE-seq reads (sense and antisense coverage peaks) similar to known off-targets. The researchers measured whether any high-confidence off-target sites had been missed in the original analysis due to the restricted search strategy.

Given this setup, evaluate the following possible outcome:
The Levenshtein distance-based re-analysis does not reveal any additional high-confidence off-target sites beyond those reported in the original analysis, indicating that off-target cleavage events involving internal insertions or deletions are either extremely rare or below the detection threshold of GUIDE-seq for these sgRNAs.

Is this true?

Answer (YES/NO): NO